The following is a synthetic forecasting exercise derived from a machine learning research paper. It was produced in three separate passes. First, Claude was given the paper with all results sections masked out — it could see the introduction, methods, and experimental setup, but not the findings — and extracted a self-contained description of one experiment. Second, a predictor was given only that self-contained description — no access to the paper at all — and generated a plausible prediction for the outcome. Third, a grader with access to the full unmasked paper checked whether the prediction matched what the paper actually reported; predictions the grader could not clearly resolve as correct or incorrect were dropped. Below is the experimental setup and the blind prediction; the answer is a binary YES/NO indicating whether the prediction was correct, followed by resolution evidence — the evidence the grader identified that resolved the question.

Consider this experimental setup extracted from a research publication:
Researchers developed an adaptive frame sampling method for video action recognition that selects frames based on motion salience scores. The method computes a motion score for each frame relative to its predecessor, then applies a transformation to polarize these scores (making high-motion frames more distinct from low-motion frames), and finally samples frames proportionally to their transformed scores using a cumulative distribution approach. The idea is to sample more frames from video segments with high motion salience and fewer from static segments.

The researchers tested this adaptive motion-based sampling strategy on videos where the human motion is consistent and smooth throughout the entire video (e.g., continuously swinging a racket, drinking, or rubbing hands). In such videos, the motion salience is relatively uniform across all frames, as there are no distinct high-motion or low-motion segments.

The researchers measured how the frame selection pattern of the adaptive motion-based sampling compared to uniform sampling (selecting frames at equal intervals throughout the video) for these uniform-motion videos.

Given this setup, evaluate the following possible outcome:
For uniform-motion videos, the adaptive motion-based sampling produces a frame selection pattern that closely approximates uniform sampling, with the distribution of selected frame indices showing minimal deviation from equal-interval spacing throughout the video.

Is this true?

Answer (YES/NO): YES